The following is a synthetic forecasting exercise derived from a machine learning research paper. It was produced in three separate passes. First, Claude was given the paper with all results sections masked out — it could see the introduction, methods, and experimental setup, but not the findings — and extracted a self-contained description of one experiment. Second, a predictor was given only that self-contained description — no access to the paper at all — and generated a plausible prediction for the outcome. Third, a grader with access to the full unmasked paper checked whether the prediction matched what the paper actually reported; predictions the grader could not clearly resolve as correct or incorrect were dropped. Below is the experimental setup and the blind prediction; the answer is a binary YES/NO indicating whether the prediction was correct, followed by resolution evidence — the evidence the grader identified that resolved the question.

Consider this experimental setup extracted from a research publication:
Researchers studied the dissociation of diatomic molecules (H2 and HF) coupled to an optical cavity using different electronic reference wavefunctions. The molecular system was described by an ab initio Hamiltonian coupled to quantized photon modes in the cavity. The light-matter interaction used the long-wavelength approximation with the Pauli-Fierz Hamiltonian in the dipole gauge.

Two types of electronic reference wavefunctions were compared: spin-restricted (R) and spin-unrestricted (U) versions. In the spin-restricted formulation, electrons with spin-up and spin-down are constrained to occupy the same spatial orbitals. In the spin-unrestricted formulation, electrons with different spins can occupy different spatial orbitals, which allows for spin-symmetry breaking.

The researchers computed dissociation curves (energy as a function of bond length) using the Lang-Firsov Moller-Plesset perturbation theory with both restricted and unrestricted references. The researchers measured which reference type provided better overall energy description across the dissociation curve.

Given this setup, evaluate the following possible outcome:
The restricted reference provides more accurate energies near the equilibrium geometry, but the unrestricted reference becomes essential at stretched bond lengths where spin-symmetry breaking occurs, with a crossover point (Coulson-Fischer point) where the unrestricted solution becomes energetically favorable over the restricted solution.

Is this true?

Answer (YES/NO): NO